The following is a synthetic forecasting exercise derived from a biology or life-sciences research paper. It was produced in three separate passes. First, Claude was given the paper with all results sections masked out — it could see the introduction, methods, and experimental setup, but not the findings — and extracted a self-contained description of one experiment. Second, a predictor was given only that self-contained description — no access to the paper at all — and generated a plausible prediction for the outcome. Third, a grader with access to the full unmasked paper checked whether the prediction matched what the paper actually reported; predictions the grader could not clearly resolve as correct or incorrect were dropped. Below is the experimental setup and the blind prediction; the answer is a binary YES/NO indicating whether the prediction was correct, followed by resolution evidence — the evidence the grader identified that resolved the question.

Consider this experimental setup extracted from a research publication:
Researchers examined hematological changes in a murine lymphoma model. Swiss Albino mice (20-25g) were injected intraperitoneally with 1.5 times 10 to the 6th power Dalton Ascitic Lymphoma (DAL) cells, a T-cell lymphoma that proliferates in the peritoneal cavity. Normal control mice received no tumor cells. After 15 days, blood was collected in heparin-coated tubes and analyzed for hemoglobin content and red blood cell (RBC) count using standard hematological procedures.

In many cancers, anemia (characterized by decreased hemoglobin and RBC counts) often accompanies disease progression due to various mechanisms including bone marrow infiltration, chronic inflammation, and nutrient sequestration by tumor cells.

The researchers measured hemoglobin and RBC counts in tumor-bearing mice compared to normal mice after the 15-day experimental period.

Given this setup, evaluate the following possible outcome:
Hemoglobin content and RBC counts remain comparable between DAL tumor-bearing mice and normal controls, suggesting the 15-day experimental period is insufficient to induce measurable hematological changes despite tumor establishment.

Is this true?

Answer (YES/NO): NO